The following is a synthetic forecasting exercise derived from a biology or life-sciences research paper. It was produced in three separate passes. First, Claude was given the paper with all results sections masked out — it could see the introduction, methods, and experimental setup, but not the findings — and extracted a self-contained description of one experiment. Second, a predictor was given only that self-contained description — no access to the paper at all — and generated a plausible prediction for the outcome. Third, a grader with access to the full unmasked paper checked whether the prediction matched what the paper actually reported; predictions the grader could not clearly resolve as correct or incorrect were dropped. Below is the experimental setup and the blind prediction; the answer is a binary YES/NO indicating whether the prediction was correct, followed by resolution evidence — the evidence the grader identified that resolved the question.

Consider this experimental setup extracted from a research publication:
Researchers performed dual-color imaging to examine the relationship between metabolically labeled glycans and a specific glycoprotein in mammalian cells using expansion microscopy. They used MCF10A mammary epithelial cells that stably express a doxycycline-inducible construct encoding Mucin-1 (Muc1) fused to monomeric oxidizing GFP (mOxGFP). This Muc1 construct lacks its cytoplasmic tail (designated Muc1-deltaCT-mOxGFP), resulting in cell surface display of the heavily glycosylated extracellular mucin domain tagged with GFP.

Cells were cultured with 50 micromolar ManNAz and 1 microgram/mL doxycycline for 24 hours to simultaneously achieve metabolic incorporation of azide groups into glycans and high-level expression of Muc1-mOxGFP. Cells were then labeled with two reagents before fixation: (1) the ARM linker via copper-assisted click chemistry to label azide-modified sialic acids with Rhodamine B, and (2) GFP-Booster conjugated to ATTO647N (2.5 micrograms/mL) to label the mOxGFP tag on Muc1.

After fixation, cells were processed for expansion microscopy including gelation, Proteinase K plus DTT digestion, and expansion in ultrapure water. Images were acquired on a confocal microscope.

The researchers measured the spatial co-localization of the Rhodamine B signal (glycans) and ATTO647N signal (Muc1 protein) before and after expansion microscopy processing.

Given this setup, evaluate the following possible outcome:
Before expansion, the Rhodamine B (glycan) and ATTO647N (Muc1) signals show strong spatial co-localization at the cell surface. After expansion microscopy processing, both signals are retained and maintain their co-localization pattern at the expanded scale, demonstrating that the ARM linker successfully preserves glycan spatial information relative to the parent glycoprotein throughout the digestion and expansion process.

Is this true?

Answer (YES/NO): YES